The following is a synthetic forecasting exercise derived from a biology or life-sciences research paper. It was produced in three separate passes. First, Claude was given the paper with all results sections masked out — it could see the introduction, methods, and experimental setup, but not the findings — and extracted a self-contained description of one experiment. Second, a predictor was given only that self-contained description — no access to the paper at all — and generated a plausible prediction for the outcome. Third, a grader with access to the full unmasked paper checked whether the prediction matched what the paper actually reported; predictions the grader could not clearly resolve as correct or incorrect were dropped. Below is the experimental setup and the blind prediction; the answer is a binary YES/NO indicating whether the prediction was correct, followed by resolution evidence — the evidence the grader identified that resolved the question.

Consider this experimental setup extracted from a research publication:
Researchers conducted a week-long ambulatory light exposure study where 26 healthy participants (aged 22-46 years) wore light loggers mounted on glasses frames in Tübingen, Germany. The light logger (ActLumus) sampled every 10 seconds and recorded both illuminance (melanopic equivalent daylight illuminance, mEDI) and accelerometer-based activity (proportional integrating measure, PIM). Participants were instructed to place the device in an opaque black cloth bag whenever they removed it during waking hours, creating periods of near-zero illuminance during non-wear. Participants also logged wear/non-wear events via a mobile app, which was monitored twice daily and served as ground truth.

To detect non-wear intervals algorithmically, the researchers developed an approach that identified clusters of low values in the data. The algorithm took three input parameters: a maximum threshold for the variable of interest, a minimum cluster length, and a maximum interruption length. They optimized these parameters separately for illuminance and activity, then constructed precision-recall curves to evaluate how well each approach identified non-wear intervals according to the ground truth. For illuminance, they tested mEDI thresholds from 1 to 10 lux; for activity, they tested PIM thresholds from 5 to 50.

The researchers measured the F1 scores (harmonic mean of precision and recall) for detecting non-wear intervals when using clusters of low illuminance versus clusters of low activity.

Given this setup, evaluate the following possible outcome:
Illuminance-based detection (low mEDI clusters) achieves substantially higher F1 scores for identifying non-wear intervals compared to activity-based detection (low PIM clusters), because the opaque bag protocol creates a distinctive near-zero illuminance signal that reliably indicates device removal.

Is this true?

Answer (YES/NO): YES